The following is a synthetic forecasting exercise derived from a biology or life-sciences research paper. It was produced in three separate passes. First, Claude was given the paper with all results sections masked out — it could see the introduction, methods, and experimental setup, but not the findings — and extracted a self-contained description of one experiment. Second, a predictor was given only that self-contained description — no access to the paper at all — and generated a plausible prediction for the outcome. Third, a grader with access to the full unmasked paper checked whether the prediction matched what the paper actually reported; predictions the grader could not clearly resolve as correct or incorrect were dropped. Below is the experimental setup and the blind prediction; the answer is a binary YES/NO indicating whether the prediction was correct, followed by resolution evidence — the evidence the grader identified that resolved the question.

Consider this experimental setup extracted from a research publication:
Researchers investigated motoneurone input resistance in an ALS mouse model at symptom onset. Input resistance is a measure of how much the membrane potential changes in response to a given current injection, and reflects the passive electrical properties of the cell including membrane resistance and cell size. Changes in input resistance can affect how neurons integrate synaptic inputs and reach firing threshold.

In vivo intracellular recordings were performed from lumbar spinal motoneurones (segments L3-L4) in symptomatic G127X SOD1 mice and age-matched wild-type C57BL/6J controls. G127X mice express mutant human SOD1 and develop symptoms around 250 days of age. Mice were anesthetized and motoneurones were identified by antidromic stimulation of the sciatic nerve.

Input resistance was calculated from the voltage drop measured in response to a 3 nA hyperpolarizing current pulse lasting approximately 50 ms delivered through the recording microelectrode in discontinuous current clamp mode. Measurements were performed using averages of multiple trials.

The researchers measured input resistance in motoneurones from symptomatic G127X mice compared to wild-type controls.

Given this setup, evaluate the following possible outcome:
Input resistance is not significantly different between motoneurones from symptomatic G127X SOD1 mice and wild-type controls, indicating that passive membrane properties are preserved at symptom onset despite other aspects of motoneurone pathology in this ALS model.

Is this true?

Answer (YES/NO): YES